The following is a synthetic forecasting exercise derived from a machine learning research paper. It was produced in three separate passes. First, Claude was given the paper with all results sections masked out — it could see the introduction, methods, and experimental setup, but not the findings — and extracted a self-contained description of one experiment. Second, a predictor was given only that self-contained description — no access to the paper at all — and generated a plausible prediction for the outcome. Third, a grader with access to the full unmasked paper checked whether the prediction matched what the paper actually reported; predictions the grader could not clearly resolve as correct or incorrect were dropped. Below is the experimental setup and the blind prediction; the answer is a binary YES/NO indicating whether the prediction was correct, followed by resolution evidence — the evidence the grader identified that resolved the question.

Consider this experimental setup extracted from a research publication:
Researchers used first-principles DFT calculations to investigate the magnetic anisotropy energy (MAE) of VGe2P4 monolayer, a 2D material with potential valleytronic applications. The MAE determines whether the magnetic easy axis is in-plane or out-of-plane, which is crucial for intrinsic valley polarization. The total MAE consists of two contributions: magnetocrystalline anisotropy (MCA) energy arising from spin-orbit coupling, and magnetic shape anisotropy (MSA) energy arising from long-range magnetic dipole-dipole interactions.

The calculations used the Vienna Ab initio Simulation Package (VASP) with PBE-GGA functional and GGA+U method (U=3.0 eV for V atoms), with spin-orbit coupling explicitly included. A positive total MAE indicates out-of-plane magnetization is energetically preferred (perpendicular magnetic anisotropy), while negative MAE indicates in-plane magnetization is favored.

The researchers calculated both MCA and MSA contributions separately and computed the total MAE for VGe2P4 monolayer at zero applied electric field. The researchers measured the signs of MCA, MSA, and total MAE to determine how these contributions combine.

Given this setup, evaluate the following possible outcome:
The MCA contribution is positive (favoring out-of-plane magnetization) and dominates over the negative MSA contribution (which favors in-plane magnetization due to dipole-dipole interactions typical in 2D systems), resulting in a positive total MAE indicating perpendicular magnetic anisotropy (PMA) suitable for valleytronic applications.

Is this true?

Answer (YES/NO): YES